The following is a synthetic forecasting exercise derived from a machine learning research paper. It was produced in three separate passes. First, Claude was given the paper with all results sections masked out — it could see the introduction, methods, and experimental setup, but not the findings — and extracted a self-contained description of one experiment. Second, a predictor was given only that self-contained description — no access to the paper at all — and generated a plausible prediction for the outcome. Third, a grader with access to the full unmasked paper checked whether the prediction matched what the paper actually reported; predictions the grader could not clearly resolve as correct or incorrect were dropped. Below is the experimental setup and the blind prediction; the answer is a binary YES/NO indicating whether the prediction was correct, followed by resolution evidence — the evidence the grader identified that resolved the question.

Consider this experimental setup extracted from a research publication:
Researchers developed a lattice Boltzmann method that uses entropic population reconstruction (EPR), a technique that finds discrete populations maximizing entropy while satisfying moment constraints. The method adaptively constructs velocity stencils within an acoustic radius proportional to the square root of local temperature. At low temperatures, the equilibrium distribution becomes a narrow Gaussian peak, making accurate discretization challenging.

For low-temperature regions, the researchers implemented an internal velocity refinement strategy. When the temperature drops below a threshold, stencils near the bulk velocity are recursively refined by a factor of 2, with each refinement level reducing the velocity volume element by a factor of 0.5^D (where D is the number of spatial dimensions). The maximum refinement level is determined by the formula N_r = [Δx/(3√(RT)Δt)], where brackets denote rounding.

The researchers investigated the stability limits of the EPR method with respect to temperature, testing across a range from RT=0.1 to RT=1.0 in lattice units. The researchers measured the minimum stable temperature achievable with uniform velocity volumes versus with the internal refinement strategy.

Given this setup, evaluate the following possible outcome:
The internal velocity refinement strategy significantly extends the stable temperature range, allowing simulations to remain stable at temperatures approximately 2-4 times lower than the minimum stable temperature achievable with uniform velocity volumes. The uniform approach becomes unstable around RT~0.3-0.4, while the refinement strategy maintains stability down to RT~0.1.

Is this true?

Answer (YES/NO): NO